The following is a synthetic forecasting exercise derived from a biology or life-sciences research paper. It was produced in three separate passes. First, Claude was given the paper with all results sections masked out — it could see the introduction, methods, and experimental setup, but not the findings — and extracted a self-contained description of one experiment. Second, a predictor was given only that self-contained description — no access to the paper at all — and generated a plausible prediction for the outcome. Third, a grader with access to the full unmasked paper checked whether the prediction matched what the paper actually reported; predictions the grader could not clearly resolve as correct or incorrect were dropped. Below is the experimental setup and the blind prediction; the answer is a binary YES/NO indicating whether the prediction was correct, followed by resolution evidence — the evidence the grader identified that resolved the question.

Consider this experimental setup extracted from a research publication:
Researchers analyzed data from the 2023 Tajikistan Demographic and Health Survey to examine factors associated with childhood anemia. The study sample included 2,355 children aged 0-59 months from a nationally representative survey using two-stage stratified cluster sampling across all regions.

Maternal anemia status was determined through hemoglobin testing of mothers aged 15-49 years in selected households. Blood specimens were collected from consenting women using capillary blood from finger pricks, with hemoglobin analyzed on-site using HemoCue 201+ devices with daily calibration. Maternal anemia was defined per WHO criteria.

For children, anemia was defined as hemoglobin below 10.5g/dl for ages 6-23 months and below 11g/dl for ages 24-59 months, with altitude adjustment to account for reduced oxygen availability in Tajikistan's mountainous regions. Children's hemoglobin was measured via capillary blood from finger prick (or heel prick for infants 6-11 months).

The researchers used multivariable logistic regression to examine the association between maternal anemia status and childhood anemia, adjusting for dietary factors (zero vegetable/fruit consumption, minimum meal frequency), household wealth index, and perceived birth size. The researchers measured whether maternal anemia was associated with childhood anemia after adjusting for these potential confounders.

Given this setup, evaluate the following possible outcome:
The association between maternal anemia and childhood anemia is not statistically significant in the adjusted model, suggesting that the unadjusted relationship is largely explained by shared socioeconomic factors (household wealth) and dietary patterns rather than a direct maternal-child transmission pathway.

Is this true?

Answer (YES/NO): NO